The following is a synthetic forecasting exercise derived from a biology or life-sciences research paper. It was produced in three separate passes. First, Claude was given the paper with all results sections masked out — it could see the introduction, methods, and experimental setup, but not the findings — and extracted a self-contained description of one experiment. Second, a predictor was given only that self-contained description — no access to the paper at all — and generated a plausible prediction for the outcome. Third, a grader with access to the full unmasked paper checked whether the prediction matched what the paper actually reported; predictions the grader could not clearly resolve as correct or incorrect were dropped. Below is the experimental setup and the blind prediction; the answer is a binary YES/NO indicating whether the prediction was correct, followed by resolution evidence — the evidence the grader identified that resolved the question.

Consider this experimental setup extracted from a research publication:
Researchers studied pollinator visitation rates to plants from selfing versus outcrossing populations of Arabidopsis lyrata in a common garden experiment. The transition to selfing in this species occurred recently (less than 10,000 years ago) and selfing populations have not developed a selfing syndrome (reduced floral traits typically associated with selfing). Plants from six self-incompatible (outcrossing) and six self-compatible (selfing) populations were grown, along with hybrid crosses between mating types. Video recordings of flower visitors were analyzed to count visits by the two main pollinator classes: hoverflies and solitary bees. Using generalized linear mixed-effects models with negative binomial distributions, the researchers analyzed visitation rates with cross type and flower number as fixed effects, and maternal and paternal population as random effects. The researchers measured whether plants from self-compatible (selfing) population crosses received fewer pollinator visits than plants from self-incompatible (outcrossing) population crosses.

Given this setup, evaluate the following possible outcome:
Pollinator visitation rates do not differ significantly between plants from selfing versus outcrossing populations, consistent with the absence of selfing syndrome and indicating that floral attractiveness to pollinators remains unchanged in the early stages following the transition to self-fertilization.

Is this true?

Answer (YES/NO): YES